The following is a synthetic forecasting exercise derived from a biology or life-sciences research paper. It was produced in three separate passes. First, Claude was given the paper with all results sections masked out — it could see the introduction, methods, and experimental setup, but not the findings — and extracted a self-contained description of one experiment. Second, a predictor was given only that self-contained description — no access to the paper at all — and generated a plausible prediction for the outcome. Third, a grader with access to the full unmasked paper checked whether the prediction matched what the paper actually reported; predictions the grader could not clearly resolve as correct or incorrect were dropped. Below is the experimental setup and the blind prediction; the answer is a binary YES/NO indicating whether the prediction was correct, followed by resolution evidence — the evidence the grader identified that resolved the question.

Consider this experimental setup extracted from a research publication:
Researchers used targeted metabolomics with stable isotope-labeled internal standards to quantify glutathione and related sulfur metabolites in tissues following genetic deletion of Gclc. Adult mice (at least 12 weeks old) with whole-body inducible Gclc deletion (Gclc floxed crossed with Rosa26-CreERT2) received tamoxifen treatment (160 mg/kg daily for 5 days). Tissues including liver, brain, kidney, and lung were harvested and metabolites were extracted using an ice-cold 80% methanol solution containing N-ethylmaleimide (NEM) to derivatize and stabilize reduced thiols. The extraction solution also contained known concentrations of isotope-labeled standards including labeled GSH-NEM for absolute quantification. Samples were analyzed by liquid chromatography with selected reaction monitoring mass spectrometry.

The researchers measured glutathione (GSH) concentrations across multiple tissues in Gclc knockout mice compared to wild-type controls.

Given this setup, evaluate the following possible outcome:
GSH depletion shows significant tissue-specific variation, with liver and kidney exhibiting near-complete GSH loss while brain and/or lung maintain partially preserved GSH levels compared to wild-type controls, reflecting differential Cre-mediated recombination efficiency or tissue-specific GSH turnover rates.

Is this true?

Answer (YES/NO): YES